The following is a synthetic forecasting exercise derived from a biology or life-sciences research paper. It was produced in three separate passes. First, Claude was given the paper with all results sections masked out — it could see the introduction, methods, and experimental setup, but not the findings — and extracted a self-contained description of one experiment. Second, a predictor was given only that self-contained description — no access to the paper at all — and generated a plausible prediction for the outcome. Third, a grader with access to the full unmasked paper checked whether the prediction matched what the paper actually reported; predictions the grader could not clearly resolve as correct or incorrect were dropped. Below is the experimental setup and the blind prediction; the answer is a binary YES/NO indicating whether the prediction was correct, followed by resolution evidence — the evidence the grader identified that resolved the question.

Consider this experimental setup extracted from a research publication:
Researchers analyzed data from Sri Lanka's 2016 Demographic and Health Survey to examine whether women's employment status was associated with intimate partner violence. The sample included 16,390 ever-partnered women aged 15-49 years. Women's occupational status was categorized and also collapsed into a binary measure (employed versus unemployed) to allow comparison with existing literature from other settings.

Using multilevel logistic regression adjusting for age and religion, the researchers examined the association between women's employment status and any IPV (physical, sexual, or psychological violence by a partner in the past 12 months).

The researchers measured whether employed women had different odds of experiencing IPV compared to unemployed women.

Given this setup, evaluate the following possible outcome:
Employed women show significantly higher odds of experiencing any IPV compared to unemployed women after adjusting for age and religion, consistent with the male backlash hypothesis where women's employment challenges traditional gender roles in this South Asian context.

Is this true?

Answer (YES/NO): YES